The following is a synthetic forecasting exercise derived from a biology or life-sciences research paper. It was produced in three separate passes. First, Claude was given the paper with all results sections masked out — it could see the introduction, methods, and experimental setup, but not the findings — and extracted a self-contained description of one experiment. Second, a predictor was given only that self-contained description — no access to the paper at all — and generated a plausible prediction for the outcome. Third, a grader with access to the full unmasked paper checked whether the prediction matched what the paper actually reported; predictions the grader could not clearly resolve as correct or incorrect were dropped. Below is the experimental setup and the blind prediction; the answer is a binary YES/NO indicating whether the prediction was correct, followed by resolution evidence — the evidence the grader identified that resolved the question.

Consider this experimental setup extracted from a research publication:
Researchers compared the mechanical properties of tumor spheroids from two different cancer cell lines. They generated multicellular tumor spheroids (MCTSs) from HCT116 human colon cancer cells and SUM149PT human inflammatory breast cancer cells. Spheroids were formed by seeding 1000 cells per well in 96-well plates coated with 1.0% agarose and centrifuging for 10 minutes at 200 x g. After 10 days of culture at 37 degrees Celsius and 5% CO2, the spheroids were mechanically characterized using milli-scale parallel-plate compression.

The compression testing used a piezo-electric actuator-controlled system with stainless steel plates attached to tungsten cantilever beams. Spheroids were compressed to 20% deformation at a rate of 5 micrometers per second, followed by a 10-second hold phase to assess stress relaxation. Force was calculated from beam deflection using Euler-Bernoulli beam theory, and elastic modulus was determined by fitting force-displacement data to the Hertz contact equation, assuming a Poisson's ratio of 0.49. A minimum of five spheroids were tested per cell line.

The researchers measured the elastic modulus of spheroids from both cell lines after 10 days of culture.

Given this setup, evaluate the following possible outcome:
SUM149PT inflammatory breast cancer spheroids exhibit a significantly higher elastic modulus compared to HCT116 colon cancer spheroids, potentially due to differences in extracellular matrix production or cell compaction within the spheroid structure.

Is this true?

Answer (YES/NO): NO